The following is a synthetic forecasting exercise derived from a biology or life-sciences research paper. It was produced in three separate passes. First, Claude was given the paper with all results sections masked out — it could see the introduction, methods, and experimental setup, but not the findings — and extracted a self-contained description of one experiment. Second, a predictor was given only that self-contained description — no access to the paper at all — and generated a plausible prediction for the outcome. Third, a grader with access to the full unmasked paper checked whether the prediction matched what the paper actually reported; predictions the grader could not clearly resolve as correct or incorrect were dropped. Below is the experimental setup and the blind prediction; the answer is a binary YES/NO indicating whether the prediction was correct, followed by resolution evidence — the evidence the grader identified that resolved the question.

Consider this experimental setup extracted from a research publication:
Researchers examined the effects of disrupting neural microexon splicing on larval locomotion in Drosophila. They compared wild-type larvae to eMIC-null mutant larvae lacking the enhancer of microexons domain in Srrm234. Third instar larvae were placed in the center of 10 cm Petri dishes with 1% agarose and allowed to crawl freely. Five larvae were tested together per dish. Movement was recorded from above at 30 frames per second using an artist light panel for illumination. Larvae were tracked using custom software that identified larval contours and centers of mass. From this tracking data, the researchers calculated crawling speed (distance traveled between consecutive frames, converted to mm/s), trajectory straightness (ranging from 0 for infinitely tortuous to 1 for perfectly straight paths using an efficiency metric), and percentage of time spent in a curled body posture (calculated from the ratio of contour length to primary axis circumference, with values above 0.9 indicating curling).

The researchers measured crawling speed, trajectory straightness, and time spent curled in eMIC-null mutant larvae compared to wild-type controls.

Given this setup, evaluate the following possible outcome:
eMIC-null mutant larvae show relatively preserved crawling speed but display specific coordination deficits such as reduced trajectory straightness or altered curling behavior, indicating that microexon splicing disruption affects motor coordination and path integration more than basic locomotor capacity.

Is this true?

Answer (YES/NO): NO